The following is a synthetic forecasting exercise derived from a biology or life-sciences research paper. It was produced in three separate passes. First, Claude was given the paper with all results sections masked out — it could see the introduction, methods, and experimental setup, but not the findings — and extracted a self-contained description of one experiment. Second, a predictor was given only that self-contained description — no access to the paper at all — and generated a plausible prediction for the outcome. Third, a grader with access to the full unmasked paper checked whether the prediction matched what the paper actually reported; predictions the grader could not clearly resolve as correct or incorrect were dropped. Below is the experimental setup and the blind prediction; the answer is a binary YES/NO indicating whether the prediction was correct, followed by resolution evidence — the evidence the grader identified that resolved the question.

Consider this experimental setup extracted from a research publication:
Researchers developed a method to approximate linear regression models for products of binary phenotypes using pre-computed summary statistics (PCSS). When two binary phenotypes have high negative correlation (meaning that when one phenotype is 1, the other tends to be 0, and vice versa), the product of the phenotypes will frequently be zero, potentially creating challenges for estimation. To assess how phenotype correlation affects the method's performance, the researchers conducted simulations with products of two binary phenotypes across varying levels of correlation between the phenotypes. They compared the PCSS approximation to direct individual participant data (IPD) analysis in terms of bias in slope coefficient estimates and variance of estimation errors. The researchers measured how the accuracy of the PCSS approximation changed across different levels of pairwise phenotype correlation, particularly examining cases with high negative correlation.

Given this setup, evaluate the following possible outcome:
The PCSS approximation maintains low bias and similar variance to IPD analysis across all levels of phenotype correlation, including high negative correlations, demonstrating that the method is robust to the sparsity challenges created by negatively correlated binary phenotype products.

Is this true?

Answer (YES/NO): NO